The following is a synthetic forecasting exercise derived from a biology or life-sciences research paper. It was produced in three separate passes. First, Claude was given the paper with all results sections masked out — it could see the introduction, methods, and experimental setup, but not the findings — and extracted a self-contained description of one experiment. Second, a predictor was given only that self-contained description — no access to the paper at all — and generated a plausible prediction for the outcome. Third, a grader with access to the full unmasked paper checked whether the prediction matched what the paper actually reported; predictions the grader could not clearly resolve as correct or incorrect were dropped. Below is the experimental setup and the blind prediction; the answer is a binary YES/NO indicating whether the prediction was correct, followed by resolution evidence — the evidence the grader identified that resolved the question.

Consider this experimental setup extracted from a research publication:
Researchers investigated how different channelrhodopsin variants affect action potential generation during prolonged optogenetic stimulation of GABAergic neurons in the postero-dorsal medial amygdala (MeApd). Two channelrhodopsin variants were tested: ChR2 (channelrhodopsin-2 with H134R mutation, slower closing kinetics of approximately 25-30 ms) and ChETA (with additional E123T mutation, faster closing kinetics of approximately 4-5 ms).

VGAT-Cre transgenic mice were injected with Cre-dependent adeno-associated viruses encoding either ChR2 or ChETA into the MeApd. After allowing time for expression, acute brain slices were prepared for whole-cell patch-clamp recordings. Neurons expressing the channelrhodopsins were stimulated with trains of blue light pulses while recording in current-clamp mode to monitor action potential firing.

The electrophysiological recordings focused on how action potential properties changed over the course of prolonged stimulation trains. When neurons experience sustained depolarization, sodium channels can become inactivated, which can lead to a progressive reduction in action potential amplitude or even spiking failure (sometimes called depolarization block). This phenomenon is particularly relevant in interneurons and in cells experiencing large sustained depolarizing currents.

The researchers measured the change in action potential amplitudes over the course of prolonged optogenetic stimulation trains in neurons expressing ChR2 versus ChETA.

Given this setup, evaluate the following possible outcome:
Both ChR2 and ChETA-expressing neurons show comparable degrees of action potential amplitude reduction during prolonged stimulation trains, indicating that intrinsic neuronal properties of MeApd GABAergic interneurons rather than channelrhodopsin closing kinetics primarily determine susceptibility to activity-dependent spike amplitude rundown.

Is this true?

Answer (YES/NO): NO